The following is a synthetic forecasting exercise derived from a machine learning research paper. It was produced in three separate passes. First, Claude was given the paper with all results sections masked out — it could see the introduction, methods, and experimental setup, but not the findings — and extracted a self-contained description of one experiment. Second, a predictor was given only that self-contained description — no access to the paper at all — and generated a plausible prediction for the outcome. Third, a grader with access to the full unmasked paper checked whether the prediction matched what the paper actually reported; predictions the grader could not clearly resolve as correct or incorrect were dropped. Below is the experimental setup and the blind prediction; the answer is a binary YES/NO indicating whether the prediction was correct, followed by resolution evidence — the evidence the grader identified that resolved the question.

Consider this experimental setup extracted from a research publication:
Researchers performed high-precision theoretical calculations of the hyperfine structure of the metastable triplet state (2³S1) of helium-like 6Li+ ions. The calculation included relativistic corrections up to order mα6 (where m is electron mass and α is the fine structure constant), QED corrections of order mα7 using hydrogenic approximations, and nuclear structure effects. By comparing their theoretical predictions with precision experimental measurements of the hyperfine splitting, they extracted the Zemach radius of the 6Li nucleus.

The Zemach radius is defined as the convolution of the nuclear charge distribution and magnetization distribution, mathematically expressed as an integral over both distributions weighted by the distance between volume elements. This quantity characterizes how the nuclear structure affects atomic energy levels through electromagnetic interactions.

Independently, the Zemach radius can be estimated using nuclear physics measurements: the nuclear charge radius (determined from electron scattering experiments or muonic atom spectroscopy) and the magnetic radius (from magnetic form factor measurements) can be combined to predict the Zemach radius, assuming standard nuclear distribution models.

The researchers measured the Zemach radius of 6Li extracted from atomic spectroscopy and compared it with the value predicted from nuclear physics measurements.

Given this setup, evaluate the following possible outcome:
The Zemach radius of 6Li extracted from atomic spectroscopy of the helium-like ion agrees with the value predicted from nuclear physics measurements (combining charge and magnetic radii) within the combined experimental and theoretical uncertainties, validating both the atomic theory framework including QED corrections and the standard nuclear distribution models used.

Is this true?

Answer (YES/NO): NO